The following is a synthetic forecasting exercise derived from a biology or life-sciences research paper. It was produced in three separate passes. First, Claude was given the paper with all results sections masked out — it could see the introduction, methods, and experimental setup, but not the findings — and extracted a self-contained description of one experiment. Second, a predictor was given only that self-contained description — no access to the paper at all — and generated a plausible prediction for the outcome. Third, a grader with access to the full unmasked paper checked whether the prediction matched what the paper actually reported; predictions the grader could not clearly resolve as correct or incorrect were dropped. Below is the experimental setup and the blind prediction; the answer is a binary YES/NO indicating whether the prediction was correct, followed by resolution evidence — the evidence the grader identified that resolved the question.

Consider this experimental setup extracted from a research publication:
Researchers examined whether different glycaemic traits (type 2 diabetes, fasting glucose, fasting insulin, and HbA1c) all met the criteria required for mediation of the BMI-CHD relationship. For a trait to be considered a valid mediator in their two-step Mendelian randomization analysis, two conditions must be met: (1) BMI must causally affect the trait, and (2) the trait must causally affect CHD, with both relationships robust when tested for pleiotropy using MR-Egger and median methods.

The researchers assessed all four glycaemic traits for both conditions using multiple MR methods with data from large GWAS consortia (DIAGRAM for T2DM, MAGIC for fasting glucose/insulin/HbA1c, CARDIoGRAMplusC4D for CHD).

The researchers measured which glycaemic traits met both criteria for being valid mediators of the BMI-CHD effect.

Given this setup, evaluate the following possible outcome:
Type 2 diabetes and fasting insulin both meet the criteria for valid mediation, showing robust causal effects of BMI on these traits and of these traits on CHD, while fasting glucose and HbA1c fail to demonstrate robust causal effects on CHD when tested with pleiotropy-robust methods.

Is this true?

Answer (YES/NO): NO